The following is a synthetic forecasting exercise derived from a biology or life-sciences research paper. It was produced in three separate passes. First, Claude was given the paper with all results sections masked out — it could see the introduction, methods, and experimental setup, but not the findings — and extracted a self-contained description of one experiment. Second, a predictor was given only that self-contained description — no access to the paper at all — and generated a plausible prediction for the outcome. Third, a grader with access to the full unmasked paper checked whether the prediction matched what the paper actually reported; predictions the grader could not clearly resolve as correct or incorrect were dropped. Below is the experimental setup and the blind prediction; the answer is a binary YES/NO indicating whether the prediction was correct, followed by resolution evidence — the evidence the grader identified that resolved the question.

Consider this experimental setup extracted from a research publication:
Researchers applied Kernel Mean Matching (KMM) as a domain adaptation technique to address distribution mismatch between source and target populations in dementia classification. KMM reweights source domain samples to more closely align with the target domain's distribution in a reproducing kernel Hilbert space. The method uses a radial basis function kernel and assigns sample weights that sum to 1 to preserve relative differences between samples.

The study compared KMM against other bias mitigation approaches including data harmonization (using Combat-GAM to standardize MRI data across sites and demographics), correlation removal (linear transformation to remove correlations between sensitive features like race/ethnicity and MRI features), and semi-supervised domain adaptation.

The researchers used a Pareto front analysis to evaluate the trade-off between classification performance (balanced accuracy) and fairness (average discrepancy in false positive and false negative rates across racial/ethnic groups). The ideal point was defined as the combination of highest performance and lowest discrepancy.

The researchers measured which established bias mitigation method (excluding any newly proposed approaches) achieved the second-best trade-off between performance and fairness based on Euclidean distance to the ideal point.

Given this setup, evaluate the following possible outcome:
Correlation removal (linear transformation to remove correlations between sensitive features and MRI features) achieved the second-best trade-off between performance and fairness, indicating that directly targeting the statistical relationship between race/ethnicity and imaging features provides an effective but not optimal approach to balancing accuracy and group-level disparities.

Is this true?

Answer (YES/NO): NO